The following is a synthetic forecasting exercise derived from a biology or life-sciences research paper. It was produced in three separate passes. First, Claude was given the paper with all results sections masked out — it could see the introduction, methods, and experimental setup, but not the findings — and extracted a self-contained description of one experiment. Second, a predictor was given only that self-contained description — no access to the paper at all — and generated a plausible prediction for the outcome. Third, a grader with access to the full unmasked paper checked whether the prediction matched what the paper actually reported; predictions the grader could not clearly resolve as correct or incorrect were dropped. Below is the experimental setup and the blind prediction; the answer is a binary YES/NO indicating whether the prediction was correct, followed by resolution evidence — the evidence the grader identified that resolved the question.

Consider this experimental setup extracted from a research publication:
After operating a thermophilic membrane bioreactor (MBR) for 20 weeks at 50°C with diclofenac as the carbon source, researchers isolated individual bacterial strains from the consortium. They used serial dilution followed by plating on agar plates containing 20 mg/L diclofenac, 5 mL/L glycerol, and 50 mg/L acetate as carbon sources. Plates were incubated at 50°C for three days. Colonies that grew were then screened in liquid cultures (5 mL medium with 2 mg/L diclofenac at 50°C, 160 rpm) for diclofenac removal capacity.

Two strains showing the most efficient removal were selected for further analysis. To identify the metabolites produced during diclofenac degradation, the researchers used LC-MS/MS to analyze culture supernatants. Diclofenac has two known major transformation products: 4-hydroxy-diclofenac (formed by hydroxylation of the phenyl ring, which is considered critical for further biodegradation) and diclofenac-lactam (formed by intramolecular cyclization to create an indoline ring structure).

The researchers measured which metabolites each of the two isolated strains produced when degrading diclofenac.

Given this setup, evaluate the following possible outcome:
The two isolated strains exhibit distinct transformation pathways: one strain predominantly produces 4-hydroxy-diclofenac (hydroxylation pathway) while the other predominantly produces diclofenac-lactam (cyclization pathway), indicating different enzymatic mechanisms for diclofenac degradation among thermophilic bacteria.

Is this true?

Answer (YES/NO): YES